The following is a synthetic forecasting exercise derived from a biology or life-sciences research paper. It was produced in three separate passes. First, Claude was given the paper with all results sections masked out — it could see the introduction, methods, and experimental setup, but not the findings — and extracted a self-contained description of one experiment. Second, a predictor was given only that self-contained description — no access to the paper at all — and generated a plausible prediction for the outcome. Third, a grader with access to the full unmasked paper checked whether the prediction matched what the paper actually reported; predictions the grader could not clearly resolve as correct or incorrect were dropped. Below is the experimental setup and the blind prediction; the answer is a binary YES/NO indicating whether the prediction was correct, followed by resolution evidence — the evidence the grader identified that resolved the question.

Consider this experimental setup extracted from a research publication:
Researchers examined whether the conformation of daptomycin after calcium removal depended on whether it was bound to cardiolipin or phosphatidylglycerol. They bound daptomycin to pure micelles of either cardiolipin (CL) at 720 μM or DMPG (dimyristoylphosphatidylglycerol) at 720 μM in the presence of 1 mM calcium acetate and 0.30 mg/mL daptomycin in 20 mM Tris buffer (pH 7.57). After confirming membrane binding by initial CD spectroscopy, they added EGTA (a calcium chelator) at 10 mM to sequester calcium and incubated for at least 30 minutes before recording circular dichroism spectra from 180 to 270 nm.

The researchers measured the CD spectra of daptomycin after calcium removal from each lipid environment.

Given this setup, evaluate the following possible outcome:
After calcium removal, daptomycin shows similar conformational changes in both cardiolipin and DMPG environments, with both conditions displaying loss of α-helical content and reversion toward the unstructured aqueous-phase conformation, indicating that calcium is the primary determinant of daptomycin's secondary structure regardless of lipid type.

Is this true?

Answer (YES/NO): NO